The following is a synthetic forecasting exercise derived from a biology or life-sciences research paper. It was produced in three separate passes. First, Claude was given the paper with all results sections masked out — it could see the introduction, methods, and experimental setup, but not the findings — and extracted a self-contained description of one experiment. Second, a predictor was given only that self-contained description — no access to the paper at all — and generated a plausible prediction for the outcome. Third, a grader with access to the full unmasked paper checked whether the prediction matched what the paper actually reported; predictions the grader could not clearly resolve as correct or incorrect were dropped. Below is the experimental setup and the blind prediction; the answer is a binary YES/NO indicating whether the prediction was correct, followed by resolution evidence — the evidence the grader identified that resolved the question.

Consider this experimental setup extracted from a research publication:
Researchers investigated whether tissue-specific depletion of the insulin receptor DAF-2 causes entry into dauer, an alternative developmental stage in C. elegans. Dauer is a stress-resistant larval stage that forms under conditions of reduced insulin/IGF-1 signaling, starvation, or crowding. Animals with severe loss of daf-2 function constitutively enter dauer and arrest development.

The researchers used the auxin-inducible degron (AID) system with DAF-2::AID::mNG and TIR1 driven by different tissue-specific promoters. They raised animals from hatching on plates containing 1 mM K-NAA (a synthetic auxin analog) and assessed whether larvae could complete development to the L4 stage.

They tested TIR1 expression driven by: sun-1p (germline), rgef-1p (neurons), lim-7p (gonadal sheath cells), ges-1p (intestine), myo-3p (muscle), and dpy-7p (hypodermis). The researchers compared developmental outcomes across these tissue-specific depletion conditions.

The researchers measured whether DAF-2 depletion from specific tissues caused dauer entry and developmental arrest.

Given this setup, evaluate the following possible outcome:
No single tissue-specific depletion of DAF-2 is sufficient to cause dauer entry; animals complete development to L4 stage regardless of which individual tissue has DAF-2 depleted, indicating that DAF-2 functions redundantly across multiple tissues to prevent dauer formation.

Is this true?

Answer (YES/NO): NO